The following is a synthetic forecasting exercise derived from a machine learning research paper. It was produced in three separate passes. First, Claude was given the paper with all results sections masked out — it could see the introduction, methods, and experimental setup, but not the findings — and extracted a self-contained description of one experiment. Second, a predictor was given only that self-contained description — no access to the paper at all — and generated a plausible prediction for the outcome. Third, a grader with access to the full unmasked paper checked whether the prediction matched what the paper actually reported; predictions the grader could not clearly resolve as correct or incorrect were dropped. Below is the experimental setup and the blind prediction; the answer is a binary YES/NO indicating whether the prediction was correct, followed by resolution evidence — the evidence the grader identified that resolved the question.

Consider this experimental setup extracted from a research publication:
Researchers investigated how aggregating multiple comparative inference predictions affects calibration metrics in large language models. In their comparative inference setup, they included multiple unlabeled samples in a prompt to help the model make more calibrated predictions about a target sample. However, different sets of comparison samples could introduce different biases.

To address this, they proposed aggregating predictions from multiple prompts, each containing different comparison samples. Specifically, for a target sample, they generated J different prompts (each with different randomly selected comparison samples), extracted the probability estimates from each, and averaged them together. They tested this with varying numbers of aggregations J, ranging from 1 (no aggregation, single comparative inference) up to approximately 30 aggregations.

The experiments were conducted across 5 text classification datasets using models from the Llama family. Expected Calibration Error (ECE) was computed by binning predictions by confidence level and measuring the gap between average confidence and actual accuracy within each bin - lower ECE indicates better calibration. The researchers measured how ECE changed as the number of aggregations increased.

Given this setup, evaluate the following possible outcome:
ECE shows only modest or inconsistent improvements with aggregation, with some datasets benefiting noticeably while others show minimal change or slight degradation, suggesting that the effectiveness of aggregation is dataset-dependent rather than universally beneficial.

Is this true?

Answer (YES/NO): NO